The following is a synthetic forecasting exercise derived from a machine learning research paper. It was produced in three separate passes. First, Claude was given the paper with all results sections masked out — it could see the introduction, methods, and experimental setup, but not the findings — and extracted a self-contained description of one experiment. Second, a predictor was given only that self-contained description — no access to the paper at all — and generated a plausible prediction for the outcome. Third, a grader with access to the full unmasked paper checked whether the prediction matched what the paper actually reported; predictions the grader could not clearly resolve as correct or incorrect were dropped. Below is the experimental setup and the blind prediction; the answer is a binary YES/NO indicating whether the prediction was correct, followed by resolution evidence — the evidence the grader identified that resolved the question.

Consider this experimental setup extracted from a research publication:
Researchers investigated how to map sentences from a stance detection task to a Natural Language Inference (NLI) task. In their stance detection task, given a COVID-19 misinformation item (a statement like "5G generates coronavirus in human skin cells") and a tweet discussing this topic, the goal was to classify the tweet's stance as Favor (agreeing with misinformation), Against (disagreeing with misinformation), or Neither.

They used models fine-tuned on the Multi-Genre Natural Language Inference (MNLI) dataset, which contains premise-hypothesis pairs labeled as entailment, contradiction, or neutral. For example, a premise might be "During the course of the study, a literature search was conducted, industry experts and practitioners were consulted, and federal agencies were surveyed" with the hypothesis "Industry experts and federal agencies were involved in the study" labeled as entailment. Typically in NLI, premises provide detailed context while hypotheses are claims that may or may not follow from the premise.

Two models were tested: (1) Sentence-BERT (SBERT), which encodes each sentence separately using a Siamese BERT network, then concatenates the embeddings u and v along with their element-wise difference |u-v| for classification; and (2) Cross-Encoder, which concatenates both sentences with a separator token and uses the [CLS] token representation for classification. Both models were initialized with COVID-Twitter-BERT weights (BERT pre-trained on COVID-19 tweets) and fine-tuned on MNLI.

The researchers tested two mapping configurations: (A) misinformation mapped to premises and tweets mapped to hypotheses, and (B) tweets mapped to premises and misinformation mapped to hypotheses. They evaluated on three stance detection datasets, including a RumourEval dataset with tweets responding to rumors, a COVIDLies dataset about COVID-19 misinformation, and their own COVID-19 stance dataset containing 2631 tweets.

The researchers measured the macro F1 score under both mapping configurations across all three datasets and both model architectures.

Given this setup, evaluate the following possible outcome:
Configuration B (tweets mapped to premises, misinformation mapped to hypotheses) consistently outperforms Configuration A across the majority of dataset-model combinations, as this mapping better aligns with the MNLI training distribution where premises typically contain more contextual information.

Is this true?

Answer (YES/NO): YES